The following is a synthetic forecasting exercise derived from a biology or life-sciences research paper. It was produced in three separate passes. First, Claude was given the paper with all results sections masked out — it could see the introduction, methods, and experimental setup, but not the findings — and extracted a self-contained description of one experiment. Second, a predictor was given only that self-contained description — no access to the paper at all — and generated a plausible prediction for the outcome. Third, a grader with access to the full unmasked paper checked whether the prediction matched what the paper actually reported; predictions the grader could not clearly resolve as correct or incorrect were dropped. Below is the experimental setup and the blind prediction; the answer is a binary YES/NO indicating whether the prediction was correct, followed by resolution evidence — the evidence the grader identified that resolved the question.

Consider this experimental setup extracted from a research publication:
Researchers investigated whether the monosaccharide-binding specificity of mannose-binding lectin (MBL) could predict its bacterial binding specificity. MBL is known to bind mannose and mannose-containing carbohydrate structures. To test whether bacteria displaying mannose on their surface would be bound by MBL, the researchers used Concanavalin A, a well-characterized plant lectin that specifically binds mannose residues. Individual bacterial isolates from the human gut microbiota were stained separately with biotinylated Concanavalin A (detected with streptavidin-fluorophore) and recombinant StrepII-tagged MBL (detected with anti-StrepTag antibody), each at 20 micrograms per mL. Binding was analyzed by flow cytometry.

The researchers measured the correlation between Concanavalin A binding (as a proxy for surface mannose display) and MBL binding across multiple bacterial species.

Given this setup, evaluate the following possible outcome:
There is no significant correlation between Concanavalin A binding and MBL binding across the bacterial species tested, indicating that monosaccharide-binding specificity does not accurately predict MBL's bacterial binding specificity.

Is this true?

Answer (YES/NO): NO